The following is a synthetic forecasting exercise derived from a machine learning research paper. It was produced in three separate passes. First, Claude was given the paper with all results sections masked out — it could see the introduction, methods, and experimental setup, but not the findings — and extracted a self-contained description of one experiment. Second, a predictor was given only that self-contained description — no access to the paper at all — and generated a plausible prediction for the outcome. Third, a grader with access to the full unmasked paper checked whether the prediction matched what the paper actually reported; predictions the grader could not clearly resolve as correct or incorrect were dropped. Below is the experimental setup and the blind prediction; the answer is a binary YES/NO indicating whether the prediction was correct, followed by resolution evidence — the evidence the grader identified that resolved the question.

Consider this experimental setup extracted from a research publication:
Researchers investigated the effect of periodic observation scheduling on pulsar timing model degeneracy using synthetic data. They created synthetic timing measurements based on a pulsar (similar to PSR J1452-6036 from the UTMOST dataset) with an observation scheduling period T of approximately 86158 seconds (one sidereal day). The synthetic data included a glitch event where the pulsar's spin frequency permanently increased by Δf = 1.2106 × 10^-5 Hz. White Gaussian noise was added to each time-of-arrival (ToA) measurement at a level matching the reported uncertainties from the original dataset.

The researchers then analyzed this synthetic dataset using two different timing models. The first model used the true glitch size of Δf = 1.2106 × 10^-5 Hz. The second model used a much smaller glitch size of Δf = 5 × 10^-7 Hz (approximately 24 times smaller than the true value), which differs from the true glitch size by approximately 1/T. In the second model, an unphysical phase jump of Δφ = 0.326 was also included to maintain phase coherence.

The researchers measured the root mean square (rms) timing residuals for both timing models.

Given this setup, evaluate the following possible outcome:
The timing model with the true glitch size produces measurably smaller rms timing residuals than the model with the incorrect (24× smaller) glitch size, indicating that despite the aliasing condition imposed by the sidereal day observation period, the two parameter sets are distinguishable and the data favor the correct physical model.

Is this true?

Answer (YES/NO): NO